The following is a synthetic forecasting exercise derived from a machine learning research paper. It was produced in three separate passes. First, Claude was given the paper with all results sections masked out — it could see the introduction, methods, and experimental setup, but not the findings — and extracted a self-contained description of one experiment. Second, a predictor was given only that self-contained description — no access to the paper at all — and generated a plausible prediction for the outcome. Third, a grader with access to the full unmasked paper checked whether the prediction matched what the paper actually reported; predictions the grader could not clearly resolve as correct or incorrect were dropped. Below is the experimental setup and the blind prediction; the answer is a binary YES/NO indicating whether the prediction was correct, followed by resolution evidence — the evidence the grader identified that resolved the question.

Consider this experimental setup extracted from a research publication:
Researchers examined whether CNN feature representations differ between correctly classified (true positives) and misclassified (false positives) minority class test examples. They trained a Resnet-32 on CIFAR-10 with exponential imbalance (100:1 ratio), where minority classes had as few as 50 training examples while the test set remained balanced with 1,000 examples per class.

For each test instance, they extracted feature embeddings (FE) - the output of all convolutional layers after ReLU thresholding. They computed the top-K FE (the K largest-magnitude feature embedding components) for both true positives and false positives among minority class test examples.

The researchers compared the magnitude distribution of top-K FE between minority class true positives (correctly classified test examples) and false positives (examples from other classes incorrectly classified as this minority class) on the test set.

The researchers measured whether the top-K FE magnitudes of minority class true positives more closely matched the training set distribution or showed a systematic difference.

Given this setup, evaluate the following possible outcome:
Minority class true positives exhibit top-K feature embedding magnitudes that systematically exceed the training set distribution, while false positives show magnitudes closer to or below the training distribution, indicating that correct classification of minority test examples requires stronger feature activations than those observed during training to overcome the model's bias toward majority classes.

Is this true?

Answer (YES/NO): NO